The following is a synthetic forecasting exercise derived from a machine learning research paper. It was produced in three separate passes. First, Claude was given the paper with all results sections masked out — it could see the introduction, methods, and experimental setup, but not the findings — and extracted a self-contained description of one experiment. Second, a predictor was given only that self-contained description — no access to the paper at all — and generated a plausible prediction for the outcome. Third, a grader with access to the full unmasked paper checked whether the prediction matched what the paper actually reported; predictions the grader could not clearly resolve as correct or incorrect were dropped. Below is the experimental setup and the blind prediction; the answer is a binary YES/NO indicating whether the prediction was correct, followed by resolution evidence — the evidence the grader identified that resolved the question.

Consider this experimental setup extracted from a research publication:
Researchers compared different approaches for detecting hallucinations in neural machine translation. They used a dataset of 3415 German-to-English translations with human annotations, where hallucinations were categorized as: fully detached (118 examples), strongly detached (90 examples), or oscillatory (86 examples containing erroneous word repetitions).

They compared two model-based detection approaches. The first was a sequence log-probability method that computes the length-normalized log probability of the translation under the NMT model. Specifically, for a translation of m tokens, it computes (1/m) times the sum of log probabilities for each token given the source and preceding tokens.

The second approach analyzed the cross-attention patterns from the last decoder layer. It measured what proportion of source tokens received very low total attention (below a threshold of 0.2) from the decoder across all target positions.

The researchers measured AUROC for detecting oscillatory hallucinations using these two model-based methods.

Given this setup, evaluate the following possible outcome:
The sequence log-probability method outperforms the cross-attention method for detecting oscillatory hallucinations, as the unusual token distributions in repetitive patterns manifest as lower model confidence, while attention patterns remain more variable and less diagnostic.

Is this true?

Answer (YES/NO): YES